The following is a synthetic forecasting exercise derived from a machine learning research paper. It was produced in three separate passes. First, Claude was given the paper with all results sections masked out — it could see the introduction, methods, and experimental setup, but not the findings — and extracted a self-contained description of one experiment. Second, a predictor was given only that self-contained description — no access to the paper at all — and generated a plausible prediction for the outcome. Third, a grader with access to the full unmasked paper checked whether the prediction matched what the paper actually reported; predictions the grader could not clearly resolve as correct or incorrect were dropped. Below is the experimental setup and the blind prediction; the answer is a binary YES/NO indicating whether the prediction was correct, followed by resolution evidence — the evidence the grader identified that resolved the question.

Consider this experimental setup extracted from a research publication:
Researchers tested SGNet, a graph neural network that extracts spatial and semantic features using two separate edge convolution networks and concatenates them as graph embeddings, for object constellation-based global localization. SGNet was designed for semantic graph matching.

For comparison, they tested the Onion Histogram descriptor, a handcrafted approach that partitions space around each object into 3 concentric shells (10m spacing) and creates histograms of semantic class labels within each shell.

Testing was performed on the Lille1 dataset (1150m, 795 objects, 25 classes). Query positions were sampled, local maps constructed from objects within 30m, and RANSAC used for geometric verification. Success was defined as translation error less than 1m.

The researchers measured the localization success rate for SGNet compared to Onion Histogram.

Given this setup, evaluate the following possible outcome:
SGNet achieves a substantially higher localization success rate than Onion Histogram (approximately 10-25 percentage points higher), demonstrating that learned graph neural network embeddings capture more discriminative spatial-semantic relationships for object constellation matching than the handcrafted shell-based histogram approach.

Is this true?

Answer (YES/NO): NO